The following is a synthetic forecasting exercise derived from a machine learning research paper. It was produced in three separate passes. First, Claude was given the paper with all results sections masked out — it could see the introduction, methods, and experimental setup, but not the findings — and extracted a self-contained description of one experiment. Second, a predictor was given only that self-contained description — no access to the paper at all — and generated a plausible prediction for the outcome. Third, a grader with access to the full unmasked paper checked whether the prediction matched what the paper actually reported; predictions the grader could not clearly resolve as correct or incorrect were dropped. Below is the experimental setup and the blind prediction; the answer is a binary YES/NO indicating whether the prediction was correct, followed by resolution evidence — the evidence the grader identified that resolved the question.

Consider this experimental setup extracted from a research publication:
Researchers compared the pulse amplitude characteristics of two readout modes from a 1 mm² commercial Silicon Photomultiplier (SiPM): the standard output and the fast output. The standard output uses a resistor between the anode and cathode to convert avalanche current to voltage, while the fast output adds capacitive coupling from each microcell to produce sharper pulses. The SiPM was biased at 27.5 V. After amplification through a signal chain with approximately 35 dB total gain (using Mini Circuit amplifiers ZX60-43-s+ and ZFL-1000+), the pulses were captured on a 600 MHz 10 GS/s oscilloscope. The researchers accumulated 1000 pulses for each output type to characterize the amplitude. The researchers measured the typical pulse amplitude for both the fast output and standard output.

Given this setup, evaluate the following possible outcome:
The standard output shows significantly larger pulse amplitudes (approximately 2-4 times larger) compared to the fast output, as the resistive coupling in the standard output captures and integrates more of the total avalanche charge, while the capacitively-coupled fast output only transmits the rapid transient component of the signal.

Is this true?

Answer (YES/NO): NO